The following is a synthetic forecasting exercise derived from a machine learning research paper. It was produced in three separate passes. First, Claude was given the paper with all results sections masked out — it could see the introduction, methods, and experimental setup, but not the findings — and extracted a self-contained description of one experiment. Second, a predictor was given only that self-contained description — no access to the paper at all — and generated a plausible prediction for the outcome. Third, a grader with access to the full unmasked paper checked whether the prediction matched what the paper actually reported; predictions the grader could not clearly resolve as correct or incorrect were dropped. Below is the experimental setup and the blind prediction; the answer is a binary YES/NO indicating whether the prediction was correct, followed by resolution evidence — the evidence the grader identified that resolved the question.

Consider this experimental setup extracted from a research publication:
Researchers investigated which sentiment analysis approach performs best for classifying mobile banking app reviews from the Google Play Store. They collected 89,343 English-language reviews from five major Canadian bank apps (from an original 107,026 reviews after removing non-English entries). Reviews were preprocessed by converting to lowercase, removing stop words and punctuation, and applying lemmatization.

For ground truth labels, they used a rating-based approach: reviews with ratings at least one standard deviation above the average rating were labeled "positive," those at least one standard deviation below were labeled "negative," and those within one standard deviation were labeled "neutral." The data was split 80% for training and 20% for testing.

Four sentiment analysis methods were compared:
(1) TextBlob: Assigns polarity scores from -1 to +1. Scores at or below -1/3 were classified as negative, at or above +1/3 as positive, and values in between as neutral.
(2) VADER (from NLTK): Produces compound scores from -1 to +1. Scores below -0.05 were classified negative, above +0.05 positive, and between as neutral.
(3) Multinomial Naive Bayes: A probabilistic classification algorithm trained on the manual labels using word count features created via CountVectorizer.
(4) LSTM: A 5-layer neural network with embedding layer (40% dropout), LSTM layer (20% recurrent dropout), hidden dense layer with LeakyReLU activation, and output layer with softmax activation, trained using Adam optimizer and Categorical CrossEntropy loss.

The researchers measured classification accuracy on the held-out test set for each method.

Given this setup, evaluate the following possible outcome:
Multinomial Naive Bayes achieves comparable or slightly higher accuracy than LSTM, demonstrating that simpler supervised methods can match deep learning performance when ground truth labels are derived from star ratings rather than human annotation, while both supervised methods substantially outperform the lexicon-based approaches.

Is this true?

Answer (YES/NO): YES